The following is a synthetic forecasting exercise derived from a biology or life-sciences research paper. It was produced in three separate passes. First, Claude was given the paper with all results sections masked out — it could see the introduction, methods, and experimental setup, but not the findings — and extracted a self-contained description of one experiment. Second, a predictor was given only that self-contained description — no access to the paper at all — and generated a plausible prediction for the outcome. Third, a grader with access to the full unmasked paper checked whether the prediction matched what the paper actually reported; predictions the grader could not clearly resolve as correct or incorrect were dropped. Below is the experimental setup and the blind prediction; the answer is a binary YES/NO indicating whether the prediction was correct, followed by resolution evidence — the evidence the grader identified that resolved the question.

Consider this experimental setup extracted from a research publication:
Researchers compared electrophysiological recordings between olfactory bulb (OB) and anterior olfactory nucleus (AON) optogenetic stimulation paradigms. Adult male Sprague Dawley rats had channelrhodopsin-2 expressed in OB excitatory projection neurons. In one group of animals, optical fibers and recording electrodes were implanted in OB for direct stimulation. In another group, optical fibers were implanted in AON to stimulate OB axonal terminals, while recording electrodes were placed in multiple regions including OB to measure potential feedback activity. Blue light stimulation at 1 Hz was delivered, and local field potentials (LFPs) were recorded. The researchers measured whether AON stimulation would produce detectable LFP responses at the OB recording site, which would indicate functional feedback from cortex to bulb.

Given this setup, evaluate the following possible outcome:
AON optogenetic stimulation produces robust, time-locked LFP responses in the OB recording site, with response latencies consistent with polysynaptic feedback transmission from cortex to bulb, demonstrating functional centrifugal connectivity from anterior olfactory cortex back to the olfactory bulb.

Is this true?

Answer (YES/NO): NO